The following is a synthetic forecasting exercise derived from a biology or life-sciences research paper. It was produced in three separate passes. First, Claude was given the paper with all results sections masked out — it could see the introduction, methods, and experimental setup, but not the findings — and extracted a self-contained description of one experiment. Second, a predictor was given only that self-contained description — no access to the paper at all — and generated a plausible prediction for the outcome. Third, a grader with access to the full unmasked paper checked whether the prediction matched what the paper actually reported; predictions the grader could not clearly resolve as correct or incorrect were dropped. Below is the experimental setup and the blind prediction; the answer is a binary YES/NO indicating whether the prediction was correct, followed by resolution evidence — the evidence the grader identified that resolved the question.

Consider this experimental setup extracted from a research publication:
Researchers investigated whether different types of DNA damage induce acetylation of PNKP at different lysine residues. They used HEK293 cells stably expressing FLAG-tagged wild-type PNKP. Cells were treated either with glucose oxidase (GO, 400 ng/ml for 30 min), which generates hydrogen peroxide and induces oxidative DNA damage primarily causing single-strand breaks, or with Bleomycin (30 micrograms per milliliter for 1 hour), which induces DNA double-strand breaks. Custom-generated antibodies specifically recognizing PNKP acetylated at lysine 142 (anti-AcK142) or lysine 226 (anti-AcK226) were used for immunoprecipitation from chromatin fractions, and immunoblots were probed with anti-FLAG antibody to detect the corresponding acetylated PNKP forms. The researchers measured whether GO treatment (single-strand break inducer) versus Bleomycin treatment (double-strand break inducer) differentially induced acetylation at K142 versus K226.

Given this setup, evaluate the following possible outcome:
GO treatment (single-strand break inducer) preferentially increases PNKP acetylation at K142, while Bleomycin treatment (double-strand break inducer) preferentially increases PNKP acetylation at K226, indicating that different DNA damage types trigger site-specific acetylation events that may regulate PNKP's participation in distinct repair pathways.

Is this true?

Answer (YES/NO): NO